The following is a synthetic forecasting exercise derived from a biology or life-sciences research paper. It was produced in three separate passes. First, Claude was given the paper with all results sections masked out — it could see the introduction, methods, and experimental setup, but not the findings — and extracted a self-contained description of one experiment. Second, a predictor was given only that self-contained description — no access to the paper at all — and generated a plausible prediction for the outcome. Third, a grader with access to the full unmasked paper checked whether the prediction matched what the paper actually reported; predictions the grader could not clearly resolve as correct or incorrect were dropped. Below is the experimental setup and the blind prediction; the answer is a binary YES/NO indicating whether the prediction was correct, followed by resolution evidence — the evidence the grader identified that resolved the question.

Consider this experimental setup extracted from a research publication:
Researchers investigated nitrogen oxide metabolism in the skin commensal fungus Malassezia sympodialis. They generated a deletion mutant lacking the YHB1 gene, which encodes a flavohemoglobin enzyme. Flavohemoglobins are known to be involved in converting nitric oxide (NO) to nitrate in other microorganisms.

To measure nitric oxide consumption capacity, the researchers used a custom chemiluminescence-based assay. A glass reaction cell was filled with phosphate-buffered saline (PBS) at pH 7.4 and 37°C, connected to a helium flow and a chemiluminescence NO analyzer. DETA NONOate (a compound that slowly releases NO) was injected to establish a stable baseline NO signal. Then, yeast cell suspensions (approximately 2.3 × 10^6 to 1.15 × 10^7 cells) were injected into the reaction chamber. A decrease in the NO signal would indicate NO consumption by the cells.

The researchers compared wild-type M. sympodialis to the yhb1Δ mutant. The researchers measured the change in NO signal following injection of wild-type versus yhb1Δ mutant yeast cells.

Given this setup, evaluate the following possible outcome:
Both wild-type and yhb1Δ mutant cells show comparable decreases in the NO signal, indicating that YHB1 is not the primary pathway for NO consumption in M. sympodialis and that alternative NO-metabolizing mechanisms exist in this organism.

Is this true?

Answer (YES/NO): NO